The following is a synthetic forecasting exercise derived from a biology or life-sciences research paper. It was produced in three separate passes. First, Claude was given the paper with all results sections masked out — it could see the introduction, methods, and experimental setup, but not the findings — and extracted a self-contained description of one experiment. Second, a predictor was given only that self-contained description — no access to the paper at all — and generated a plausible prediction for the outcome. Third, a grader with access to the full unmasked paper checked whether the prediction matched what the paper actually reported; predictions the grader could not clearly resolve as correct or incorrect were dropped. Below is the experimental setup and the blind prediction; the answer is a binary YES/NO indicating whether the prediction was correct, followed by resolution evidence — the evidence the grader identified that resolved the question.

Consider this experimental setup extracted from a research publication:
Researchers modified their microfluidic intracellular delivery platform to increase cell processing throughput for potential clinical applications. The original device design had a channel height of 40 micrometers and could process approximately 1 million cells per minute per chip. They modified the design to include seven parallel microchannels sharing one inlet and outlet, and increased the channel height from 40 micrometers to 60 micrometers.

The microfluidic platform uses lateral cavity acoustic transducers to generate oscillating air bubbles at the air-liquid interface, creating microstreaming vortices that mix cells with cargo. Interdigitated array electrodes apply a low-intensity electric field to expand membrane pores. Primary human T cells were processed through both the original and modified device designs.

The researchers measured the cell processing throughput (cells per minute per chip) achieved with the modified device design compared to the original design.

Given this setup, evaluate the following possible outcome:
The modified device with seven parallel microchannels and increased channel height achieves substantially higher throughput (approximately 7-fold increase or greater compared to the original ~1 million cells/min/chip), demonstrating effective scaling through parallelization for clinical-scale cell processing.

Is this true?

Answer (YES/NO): NO